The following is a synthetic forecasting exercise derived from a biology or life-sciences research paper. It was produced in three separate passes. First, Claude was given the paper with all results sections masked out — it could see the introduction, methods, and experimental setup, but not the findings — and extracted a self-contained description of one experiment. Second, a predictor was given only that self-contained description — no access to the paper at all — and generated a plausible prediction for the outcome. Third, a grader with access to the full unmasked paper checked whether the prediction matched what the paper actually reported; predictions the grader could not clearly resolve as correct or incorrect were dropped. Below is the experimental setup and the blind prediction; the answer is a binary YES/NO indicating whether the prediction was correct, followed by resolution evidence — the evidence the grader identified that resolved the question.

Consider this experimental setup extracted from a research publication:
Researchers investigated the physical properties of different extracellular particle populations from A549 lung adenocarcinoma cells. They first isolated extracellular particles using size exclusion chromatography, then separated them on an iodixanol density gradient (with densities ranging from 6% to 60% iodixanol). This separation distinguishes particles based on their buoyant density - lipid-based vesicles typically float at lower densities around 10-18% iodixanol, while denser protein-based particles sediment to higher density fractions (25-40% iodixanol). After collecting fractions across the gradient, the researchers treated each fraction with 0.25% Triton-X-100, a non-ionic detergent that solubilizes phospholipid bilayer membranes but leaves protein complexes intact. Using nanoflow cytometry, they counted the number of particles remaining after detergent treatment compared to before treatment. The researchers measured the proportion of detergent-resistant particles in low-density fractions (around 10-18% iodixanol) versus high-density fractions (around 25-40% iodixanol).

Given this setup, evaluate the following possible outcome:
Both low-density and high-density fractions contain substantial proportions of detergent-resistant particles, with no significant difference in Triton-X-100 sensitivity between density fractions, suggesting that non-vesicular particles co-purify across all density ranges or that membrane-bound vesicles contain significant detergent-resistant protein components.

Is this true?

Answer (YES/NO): NO